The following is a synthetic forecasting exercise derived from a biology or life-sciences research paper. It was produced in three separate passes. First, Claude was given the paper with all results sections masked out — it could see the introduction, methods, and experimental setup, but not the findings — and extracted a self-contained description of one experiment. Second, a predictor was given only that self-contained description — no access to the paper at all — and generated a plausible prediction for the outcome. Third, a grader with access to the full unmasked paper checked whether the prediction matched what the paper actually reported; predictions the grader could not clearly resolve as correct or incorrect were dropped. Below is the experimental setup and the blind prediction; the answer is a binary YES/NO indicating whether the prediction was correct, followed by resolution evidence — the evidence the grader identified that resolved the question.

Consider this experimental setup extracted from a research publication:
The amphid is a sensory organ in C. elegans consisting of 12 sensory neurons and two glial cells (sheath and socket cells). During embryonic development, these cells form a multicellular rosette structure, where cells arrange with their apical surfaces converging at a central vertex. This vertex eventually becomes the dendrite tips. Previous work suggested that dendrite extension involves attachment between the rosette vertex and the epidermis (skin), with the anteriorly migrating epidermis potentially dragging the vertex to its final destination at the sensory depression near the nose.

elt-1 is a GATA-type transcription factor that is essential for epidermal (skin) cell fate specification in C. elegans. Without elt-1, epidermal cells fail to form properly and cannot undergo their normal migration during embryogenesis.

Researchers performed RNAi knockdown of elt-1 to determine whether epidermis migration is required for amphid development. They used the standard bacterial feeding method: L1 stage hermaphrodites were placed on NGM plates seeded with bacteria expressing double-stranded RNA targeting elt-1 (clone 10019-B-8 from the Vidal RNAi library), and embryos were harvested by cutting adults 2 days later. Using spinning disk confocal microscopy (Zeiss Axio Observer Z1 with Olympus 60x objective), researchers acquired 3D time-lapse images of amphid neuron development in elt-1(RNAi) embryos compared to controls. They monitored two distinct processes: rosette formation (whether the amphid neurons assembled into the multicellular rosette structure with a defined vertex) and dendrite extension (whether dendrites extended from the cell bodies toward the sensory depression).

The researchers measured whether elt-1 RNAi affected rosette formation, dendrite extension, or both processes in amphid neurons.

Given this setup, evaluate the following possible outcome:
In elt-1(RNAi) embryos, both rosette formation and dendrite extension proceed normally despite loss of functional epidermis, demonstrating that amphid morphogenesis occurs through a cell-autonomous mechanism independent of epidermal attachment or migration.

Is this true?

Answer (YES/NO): NO